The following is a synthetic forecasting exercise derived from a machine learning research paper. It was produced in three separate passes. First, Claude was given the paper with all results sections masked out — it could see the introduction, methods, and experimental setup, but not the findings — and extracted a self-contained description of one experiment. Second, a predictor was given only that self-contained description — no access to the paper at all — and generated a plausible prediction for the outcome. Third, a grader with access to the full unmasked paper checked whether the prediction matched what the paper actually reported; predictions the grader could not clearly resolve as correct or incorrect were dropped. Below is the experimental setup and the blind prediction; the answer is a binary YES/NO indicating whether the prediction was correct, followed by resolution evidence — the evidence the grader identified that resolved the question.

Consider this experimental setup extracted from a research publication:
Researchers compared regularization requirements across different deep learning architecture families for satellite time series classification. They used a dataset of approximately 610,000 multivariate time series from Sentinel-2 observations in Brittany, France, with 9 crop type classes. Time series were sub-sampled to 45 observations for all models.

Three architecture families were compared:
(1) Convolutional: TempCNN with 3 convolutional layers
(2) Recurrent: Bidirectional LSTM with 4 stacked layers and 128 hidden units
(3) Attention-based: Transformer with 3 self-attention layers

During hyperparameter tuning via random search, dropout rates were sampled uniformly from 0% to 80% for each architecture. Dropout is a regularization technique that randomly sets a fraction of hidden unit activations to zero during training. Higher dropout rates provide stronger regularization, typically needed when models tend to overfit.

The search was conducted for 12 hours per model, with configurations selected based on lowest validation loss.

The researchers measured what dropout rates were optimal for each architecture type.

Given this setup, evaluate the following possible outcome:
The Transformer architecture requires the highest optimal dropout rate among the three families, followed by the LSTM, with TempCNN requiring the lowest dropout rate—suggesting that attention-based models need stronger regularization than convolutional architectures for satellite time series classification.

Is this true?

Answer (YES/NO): NO